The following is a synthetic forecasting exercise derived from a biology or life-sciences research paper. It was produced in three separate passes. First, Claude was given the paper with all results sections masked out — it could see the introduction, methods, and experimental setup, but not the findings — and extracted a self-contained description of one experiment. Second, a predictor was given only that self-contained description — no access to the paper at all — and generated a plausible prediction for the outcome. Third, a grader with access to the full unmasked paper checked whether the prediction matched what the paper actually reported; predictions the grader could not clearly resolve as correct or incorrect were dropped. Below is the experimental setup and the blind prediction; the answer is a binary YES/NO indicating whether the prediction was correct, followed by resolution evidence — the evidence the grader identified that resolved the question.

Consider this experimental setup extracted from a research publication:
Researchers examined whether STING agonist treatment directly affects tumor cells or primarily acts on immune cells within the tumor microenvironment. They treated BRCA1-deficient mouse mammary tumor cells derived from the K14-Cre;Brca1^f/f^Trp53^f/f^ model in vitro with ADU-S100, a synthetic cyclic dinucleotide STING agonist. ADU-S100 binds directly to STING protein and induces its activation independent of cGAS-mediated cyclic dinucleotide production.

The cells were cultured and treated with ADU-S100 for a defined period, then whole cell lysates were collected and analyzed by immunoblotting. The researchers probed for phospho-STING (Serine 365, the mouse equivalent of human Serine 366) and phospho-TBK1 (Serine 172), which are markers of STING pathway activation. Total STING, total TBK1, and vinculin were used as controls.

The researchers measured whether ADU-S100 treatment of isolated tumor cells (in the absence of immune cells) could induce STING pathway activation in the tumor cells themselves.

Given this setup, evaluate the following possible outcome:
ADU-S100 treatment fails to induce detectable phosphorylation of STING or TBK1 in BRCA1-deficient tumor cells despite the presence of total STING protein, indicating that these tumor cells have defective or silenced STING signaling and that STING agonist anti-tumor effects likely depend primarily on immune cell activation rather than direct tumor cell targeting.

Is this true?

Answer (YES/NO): NO